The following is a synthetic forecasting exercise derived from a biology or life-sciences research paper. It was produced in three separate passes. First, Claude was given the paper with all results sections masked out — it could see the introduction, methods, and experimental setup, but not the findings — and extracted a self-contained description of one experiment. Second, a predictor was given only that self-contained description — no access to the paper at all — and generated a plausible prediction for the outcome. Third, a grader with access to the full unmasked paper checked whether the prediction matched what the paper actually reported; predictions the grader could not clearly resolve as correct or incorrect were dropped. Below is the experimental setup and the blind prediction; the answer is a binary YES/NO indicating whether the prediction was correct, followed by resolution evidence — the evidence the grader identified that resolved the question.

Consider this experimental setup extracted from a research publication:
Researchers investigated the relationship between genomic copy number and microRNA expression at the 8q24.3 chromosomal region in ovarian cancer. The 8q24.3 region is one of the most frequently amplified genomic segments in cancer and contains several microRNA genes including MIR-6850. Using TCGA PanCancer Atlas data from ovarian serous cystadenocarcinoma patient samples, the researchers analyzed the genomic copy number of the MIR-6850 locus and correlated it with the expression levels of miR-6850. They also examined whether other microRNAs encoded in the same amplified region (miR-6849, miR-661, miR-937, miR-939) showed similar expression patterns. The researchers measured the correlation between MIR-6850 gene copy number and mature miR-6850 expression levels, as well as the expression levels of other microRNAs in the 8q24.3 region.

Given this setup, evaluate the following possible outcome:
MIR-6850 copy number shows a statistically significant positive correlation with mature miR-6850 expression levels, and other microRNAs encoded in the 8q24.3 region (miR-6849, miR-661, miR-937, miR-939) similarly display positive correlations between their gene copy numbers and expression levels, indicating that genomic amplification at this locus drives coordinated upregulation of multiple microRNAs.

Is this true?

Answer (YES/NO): NO